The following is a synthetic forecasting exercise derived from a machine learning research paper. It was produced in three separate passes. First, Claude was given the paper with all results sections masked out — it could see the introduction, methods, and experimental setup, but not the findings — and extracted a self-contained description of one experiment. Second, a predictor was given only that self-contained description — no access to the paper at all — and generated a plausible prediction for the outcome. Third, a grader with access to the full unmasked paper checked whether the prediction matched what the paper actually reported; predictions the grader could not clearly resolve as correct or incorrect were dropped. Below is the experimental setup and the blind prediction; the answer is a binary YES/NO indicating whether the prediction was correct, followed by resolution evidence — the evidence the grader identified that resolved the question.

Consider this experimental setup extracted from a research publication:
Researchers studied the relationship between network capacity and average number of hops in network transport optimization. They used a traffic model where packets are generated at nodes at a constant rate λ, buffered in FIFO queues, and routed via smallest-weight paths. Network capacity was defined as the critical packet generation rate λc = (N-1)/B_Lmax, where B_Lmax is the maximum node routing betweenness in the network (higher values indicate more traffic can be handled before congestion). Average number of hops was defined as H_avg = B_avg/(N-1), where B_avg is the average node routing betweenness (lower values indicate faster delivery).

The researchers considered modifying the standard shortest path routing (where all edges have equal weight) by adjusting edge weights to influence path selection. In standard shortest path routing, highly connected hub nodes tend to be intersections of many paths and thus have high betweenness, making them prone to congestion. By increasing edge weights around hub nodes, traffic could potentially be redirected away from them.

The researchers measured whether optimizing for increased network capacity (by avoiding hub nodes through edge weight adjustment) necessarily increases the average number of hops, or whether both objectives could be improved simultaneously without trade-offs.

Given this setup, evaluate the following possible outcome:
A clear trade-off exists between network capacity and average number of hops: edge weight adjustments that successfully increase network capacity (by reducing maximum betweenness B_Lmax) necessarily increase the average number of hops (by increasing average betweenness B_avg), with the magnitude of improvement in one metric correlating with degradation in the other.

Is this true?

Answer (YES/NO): YES